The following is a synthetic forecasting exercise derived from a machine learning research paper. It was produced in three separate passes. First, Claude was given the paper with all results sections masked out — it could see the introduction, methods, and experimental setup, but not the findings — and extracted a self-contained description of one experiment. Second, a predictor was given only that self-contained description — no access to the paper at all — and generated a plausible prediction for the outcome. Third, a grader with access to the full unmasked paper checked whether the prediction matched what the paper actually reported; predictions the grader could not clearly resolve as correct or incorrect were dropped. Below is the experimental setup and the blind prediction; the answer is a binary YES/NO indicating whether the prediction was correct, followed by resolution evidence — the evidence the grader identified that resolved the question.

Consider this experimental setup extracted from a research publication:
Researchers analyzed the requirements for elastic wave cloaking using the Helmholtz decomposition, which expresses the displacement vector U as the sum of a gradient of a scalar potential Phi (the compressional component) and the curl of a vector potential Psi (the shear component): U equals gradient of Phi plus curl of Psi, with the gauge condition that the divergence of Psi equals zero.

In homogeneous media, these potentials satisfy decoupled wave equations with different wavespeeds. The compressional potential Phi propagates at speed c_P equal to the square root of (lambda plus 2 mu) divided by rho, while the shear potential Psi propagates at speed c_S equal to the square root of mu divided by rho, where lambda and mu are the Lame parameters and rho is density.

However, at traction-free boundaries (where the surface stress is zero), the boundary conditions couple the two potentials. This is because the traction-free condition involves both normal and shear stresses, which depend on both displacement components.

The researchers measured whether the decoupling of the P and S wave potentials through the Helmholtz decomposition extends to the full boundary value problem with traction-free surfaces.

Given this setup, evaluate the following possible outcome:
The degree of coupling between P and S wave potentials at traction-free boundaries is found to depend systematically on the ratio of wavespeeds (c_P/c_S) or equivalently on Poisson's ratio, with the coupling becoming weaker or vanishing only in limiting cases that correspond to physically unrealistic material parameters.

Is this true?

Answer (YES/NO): NO